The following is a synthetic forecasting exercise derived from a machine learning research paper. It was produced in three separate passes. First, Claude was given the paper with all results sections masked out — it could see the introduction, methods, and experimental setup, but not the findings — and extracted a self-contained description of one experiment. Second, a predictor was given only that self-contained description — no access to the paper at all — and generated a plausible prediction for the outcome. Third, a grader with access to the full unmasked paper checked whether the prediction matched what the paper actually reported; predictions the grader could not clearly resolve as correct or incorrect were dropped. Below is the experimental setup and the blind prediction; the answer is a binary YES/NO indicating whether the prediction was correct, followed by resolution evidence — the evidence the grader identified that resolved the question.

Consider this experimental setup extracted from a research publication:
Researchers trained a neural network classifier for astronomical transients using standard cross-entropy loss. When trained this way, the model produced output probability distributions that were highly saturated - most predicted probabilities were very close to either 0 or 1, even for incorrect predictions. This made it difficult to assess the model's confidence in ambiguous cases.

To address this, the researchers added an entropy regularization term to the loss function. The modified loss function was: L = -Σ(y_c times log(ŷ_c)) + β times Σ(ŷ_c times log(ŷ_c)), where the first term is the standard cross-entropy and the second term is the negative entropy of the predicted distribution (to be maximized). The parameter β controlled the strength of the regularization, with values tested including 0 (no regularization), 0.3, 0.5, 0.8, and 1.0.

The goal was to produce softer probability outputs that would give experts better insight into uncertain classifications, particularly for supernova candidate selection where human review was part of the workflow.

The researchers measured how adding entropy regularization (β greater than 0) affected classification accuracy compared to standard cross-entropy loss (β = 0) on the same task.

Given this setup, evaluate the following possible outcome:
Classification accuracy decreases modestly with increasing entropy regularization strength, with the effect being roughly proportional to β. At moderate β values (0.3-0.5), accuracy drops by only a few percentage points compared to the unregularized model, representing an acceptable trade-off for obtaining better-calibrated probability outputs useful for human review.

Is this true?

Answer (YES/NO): NO